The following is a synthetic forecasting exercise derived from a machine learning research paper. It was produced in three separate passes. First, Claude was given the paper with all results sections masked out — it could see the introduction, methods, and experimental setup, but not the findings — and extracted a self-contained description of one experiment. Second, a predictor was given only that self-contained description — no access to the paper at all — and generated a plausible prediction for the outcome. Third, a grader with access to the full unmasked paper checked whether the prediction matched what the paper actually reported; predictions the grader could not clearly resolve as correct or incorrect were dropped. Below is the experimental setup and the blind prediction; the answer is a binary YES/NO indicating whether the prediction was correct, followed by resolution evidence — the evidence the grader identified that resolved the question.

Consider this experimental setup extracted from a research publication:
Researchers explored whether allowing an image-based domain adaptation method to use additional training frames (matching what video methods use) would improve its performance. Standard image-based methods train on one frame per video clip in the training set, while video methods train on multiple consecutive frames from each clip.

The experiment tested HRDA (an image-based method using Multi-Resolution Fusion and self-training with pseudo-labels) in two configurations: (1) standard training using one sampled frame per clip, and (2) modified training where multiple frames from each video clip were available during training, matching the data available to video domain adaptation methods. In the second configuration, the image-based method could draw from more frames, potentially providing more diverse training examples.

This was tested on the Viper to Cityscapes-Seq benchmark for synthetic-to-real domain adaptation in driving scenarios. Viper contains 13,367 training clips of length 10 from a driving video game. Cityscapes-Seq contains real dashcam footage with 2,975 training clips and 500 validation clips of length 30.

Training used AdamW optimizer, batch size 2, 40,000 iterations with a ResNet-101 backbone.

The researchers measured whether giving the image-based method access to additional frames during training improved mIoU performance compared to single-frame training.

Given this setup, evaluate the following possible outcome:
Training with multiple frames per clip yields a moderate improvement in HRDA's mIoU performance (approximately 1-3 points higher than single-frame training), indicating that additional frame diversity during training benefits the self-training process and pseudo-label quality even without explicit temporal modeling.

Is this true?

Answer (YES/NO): NO